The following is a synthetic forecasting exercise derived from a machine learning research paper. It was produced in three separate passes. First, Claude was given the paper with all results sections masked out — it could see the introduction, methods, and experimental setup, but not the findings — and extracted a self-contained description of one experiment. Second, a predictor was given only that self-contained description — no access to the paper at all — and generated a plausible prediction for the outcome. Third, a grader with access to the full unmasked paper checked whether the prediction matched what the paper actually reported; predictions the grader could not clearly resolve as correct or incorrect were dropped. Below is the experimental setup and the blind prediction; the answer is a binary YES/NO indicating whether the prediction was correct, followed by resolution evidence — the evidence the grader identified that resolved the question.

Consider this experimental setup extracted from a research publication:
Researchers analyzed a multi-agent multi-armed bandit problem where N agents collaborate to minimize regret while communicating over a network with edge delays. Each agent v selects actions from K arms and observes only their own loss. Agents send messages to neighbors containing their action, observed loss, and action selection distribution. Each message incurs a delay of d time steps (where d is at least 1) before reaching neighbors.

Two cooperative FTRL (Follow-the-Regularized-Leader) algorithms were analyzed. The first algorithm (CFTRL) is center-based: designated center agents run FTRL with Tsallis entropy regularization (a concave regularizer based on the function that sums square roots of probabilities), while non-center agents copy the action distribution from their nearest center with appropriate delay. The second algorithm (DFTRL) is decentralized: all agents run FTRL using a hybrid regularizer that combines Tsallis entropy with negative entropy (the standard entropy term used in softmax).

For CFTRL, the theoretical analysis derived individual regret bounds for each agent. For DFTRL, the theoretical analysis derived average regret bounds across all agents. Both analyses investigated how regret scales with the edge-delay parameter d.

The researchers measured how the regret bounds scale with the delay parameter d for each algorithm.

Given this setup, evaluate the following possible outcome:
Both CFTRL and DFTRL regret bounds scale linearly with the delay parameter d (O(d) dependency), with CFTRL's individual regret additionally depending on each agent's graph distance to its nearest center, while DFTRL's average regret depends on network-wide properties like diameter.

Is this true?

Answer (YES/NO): NO